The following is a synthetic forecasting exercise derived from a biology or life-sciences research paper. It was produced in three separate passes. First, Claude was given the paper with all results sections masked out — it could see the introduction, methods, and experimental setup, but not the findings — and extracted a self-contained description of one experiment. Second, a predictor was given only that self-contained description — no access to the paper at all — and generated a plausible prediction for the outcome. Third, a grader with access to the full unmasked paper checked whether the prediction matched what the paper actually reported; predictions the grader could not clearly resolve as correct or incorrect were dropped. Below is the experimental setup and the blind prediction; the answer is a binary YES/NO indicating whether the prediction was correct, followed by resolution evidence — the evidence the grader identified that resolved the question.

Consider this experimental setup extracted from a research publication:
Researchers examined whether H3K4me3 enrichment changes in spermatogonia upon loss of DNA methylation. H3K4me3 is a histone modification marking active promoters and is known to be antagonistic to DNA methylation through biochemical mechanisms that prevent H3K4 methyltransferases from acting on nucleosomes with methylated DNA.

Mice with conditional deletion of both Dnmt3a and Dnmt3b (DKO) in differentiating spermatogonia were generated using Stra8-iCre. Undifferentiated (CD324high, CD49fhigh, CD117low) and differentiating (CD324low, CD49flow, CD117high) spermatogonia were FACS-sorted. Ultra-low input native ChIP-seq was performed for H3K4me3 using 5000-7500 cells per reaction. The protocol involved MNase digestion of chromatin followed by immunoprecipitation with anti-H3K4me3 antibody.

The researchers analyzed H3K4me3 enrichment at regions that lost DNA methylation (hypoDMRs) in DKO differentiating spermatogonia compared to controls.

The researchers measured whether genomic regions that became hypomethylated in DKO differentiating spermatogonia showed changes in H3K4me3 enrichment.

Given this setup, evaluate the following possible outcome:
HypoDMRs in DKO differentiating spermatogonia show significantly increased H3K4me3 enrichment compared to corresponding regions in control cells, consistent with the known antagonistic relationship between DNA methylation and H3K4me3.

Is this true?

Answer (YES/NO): YES